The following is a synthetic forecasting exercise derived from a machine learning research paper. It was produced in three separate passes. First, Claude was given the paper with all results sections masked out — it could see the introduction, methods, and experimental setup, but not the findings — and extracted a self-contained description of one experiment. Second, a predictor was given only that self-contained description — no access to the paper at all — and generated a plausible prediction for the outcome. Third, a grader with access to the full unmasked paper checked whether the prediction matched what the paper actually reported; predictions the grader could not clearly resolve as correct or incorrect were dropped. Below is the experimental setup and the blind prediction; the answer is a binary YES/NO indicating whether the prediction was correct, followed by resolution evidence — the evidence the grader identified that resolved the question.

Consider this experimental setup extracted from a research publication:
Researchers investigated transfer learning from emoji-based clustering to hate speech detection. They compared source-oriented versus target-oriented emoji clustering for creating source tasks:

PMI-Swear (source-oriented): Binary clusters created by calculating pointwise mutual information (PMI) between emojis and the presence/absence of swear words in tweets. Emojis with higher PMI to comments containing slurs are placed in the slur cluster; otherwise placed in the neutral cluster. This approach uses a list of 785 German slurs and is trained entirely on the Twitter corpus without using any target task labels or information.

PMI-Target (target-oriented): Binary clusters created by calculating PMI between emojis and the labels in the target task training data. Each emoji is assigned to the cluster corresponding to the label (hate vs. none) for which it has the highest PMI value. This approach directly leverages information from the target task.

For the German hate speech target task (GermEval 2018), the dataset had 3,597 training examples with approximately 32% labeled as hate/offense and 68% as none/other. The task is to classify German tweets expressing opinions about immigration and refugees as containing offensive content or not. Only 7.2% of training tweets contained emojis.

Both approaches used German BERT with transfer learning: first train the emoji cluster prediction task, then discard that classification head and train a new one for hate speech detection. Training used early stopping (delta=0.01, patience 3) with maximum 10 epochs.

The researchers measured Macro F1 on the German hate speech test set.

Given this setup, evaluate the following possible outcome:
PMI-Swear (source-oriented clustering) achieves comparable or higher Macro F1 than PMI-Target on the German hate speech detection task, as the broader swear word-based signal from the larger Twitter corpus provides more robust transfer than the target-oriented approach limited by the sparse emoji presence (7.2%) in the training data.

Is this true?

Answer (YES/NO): YES